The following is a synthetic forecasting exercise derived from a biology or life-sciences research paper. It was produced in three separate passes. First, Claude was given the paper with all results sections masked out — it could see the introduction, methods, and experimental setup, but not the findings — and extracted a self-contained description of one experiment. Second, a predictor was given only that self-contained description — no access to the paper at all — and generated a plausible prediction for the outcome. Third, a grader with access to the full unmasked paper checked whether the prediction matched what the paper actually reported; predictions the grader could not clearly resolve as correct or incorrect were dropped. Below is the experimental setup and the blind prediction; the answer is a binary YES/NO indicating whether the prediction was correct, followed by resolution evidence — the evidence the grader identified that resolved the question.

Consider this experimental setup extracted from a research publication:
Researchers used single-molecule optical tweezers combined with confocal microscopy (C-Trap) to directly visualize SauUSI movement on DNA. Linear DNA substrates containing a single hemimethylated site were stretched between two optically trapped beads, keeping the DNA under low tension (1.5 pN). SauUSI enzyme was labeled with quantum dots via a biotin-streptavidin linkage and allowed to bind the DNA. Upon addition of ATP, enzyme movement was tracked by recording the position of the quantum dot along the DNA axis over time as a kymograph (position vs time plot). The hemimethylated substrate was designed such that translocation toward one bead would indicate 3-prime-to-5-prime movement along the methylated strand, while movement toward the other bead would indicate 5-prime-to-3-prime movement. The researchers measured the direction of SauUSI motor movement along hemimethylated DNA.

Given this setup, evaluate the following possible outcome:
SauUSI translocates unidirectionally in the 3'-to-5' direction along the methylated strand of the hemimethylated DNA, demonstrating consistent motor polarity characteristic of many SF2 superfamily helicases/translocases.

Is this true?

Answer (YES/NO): YES